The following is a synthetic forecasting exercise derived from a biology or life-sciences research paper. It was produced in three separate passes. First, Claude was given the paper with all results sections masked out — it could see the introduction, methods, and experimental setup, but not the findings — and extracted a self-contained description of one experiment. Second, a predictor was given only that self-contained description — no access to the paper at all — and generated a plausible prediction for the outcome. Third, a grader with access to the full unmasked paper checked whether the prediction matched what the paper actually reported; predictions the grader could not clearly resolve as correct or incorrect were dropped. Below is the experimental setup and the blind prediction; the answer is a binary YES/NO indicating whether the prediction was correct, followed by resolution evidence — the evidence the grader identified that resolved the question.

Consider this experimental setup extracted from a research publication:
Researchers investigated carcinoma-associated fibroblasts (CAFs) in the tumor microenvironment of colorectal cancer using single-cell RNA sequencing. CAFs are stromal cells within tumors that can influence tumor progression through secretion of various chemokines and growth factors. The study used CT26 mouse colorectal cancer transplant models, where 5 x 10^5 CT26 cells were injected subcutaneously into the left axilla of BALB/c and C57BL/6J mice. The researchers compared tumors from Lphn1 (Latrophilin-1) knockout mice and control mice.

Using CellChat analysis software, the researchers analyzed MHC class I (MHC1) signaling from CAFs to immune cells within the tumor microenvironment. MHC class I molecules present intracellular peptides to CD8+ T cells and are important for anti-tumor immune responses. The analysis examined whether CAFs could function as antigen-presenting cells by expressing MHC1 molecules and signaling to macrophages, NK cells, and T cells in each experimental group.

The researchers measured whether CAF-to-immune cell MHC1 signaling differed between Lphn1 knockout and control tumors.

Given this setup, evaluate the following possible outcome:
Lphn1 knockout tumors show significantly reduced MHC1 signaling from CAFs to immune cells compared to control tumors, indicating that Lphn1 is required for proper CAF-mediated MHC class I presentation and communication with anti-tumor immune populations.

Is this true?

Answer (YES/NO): NO